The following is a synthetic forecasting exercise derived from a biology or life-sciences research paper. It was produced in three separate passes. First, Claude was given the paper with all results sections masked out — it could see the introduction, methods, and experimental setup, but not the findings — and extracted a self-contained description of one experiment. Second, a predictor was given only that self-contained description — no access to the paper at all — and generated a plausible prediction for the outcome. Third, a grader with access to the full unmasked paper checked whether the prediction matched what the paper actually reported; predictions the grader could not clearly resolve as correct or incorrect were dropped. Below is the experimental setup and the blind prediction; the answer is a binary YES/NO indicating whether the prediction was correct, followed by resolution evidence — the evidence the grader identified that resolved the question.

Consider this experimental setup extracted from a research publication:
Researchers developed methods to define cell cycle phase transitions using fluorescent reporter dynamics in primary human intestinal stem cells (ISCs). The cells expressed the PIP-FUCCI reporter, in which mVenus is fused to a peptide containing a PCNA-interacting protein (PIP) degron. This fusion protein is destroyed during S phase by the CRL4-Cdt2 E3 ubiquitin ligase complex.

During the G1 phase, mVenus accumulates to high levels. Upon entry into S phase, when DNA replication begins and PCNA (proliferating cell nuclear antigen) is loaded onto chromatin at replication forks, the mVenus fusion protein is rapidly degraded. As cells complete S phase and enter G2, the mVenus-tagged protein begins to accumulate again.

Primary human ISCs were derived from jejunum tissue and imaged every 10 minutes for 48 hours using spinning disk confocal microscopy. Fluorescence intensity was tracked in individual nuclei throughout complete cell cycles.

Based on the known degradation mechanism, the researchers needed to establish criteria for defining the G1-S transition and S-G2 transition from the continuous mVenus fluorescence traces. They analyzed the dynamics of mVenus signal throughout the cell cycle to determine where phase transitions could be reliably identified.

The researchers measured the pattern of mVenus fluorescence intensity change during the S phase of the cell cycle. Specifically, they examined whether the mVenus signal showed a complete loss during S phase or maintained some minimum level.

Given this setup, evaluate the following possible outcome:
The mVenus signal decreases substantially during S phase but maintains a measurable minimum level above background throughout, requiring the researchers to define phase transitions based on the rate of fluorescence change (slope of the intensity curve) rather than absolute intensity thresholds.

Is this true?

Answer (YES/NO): NO